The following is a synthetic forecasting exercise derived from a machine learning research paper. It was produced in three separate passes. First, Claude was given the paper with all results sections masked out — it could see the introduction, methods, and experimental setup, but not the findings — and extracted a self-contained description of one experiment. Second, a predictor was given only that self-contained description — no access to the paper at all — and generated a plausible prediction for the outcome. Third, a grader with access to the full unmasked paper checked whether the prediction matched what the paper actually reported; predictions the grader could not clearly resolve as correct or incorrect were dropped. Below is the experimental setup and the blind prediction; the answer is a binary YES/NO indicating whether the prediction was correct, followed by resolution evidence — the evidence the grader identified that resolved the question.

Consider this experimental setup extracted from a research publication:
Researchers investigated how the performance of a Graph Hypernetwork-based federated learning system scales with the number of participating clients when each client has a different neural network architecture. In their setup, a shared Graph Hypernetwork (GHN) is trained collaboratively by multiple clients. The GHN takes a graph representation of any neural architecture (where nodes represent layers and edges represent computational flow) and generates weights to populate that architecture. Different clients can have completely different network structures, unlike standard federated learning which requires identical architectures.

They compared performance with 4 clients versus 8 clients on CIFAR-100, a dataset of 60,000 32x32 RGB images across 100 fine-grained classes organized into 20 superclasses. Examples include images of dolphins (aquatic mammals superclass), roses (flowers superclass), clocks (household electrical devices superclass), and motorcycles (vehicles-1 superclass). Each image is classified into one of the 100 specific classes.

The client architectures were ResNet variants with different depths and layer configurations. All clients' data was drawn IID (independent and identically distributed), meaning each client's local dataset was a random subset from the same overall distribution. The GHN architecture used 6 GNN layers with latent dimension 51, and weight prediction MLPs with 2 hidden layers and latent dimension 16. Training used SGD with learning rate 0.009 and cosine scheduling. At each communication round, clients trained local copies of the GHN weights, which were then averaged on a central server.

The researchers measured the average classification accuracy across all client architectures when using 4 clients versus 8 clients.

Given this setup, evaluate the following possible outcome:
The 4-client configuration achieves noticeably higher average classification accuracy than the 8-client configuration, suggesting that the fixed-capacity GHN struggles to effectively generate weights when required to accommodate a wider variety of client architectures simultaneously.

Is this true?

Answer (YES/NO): YES